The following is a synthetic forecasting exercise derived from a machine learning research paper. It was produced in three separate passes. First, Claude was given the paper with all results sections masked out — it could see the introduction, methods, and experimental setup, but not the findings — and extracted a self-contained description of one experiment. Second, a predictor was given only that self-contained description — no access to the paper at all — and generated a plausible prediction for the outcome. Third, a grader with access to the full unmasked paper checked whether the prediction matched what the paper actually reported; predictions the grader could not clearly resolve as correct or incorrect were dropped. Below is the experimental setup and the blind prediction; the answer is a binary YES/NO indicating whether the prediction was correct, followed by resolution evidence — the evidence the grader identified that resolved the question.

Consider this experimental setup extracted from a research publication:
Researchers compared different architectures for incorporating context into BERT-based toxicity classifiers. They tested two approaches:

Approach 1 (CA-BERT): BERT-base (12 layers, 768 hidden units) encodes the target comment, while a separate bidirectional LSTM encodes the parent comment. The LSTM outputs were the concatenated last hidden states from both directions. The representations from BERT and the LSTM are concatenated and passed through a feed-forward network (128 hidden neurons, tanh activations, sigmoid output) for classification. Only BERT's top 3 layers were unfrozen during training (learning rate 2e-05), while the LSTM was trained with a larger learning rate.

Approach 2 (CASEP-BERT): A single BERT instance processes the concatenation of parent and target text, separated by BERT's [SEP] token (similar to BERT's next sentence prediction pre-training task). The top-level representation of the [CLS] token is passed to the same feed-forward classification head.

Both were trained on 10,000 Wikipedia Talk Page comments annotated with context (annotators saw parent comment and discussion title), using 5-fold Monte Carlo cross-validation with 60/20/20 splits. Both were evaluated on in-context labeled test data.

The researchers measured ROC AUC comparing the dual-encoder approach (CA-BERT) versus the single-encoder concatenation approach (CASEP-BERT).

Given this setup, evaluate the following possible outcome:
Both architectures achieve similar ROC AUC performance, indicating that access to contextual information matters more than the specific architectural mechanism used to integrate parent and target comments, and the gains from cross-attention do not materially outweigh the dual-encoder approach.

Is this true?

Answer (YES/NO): YES